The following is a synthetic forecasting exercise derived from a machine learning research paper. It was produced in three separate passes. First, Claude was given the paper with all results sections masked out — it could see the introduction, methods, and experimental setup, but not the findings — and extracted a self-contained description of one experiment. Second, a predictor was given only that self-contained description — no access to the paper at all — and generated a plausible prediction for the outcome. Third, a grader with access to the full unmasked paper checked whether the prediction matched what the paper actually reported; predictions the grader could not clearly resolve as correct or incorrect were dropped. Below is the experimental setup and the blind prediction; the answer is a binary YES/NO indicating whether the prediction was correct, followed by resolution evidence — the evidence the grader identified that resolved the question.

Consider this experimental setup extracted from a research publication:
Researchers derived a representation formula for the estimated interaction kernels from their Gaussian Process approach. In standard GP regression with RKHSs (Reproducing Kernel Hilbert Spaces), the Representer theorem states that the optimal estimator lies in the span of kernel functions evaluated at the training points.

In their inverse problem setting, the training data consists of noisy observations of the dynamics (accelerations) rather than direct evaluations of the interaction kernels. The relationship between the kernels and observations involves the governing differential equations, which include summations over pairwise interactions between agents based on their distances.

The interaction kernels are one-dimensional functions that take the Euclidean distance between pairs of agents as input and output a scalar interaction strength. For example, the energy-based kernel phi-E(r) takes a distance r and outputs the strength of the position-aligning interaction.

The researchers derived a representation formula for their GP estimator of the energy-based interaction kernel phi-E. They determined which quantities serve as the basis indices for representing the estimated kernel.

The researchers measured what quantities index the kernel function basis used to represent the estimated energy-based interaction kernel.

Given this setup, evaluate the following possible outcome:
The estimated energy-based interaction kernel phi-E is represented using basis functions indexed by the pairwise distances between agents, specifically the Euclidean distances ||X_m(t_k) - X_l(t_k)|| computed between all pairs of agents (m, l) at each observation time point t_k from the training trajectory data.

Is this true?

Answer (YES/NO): YES